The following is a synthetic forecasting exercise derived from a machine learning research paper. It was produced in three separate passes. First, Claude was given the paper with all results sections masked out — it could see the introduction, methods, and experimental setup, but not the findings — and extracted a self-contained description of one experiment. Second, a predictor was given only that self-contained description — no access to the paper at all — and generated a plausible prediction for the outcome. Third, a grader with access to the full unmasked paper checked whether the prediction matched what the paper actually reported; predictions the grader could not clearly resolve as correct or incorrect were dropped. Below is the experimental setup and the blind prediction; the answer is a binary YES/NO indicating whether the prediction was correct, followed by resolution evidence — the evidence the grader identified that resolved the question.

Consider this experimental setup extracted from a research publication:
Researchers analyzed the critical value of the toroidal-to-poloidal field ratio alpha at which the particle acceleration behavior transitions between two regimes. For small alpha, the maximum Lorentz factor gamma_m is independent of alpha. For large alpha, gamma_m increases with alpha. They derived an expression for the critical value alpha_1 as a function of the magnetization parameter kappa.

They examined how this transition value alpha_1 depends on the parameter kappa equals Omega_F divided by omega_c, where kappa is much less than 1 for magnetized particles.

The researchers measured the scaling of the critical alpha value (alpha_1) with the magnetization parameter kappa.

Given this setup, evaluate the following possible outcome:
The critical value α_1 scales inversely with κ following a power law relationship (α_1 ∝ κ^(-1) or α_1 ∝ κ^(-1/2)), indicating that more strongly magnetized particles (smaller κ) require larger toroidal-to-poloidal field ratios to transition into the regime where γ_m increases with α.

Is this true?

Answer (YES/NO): NO